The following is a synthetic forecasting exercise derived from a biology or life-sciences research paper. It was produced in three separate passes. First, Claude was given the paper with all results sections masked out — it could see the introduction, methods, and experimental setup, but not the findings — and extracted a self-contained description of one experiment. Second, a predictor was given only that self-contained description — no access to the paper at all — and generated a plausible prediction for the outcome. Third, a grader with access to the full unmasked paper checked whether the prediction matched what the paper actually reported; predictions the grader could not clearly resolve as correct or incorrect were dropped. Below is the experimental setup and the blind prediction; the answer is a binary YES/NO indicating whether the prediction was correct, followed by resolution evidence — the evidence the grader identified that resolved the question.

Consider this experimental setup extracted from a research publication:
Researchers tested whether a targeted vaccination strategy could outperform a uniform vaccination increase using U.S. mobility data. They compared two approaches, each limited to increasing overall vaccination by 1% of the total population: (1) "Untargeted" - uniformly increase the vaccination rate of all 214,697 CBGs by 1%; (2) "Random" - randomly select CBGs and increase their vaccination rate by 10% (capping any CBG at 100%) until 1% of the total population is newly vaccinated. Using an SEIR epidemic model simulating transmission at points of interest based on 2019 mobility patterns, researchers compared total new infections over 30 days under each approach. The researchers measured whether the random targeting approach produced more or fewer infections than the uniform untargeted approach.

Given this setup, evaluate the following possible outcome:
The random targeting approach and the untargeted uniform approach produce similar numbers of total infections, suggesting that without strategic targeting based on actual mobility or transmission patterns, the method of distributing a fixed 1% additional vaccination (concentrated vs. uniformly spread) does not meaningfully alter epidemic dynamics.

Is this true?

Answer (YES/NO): YES